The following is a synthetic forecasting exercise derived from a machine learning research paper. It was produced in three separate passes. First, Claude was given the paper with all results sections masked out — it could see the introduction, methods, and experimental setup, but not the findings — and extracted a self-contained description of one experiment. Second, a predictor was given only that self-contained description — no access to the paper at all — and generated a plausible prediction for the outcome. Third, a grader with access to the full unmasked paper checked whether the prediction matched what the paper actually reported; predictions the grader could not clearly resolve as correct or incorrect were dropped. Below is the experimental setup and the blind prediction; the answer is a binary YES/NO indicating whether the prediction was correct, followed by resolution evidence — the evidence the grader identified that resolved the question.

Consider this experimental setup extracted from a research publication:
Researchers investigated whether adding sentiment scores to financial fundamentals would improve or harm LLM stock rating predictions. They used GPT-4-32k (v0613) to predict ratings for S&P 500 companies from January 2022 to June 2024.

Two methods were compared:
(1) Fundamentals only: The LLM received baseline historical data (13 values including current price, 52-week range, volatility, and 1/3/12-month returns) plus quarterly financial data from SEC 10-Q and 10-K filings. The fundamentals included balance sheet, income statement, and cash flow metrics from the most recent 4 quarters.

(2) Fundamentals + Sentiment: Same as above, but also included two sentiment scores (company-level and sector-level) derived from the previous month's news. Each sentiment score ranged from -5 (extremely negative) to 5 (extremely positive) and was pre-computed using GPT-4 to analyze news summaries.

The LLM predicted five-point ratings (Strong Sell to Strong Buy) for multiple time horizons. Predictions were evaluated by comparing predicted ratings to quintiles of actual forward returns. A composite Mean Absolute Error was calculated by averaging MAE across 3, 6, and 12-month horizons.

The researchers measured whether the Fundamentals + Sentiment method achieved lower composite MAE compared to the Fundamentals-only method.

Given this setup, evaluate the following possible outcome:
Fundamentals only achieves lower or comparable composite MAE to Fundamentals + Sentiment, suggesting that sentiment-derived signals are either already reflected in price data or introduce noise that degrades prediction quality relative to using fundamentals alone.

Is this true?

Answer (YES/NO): NO